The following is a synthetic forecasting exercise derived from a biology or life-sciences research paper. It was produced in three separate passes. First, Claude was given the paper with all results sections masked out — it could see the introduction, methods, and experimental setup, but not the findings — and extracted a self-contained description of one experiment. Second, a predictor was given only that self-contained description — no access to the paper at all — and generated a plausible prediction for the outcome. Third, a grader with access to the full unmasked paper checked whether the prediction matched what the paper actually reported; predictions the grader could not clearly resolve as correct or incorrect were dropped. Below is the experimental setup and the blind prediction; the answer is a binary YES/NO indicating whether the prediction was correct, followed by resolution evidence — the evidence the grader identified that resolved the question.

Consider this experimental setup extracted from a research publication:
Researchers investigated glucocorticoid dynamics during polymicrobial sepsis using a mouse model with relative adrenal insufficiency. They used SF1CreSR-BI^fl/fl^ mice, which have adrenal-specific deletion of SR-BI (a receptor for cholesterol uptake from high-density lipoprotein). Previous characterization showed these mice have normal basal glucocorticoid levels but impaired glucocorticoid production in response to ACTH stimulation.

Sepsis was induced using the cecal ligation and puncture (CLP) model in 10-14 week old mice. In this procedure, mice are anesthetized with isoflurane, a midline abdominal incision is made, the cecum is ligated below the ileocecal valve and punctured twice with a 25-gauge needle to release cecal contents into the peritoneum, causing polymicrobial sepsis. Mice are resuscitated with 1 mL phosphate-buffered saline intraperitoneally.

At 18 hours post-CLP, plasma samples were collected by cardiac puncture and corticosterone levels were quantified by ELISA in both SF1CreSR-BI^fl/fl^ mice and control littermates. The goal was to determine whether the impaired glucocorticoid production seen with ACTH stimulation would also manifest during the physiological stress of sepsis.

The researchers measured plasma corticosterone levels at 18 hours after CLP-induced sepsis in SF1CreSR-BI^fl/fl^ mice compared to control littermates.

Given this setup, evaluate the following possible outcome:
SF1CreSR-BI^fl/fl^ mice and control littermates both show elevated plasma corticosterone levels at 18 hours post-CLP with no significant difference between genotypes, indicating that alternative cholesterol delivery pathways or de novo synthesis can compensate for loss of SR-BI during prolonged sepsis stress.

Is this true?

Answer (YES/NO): NO